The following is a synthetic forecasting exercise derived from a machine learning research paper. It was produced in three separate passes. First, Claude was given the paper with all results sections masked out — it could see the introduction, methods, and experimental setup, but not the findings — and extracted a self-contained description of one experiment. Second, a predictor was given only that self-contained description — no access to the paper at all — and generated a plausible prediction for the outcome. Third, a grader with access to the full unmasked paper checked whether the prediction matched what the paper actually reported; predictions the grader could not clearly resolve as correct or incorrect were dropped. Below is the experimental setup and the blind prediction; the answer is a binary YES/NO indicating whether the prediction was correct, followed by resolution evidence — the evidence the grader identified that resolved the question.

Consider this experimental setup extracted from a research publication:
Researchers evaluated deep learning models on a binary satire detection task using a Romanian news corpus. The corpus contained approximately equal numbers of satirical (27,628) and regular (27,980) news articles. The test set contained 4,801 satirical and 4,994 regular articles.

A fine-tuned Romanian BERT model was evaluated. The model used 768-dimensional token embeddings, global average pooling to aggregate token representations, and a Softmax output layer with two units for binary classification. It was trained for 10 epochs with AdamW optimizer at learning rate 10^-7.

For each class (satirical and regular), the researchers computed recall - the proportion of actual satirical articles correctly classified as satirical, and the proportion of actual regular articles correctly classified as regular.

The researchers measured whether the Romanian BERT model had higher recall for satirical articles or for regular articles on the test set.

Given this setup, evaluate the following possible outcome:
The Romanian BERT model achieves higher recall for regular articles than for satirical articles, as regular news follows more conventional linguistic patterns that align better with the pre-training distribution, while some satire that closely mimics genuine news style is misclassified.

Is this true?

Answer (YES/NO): YES